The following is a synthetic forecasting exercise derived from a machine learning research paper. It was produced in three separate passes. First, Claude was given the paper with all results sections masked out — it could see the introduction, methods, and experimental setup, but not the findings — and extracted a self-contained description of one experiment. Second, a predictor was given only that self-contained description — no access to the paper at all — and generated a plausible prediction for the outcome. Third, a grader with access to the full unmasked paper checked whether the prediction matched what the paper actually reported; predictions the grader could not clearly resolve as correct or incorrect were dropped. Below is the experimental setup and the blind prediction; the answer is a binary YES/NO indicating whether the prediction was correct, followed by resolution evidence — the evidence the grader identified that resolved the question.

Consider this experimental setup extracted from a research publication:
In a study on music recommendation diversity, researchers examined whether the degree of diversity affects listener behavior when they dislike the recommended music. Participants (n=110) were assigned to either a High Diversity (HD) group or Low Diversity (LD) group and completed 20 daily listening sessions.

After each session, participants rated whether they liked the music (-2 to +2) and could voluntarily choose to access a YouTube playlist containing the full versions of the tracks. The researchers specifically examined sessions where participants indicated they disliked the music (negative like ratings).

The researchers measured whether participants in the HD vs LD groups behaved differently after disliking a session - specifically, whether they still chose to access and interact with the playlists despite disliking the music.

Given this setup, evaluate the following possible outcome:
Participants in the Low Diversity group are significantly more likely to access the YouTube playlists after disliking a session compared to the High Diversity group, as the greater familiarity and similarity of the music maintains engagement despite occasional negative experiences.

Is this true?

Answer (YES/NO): NO